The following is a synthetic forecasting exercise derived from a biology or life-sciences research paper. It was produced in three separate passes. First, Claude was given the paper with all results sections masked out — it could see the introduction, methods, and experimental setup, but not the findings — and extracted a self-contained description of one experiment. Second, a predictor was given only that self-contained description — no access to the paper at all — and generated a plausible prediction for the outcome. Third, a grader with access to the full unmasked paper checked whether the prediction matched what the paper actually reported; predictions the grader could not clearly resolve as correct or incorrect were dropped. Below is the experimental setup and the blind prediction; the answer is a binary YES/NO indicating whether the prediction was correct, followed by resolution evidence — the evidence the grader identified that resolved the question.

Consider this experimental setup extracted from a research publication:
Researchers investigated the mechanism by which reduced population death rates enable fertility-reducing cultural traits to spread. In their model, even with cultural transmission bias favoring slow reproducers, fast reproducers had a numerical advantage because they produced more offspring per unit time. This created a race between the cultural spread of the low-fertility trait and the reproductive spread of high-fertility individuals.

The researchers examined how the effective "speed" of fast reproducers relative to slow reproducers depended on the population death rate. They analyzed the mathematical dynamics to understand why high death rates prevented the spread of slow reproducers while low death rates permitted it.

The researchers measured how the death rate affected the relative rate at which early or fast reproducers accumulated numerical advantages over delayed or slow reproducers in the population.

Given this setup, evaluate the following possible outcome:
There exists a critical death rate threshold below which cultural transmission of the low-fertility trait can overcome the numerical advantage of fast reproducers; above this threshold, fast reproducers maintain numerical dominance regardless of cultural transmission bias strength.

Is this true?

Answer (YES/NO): NO